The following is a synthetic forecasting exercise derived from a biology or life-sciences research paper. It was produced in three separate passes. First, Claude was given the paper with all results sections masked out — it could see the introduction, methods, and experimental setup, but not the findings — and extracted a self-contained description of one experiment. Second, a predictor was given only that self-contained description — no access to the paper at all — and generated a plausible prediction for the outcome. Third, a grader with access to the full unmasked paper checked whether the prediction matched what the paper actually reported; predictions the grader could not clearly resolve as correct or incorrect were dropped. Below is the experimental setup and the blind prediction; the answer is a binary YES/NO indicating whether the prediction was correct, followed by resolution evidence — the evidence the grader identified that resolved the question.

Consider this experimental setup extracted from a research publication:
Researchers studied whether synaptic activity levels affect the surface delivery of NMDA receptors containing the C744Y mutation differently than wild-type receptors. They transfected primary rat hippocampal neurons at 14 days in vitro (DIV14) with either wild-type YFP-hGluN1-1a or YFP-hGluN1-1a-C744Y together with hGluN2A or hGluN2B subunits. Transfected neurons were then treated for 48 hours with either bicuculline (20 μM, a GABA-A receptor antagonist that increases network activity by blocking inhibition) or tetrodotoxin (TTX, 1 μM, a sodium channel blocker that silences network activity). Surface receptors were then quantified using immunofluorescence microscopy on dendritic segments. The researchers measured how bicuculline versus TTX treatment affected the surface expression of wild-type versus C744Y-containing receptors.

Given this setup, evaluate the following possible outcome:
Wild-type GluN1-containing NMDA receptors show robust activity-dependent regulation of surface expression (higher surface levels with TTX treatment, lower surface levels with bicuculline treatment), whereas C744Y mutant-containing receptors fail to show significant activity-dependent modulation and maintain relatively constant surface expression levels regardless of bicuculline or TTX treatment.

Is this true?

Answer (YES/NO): NO